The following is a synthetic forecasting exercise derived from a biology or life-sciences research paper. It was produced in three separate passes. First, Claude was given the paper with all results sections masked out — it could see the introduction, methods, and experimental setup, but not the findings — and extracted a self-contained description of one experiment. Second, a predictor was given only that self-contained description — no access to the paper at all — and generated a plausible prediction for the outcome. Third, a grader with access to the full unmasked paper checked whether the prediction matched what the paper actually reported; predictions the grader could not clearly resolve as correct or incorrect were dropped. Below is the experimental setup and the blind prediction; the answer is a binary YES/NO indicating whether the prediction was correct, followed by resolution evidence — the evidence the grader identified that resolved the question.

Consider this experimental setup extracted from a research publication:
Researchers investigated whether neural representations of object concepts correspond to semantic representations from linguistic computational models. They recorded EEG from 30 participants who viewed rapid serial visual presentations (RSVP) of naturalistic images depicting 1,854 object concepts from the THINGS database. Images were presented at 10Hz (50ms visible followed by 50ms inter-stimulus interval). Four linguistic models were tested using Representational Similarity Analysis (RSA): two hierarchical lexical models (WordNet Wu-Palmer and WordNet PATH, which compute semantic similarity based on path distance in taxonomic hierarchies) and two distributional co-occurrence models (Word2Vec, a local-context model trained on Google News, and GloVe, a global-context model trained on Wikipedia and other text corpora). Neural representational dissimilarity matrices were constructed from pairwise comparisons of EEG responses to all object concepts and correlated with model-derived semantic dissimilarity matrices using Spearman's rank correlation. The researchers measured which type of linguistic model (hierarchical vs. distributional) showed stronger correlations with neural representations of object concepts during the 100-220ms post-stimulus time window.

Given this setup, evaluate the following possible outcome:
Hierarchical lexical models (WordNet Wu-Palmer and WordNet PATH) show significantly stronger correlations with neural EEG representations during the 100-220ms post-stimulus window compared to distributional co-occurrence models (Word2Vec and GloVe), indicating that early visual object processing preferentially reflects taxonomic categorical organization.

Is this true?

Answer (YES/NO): YES